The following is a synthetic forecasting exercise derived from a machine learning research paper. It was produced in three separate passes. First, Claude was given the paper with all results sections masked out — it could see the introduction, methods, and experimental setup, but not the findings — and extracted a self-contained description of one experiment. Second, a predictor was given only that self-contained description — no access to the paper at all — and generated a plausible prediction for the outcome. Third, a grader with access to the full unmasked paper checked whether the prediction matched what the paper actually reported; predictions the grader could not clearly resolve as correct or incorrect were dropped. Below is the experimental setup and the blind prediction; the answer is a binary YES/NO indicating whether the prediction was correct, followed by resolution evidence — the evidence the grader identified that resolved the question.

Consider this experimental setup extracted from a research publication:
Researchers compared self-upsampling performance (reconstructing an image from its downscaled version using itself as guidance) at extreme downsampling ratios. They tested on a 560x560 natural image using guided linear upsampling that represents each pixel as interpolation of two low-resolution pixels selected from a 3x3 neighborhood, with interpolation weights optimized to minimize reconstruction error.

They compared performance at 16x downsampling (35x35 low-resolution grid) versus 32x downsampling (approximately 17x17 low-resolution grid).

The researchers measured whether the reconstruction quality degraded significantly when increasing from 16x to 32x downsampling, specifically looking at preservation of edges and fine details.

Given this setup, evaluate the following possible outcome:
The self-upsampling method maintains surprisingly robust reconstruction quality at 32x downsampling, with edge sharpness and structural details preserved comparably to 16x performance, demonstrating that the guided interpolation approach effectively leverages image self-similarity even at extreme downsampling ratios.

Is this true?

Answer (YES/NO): YES